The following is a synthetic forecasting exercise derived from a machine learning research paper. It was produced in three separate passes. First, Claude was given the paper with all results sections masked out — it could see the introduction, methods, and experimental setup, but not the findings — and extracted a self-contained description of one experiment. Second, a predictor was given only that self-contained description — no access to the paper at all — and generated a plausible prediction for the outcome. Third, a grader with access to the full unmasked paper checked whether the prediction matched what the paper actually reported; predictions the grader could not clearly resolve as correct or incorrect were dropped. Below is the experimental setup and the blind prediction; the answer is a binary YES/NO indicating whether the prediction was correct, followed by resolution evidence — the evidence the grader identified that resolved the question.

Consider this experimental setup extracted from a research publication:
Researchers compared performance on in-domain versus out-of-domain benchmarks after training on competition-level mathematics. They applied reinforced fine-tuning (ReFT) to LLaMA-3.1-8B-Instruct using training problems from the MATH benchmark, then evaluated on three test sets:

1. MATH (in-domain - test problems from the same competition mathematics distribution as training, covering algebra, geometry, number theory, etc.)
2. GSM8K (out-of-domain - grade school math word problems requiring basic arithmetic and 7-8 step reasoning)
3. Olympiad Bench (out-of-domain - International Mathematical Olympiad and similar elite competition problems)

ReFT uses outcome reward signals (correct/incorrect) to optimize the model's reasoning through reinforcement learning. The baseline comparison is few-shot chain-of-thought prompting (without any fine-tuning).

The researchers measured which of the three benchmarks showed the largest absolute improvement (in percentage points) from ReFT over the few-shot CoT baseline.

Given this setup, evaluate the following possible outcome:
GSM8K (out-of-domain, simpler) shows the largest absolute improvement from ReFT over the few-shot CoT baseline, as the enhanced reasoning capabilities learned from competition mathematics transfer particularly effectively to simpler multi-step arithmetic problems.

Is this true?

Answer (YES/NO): YES